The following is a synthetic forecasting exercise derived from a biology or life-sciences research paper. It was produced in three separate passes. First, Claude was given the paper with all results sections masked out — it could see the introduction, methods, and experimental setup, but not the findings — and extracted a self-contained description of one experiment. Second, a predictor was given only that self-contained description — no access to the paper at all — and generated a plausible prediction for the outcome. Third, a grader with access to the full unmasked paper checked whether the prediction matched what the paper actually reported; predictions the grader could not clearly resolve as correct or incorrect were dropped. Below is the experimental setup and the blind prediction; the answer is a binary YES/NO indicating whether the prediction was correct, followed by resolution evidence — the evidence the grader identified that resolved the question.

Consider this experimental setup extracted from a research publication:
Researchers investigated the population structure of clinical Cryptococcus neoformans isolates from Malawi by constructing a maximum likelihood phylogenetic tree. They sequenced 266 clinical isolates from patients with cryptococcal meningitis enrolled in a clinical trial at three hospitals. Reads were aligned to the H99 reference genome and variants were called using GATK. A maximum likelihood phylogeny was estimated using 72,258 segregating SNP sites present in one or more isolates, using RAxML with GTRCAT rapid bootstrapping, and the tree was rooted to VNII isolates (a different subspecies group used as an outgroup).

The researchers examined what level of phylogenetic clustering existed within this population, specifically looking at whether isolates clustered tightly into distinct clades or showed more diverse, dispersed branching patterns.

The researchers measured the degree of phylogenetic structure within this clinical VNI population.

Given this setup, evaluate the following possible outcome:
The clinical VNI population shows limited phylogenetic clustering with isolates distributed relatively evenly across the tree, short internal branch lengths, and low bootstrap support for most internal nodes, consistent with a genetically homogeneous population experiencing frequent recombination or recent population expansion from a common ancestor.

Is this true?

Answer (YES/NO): NO